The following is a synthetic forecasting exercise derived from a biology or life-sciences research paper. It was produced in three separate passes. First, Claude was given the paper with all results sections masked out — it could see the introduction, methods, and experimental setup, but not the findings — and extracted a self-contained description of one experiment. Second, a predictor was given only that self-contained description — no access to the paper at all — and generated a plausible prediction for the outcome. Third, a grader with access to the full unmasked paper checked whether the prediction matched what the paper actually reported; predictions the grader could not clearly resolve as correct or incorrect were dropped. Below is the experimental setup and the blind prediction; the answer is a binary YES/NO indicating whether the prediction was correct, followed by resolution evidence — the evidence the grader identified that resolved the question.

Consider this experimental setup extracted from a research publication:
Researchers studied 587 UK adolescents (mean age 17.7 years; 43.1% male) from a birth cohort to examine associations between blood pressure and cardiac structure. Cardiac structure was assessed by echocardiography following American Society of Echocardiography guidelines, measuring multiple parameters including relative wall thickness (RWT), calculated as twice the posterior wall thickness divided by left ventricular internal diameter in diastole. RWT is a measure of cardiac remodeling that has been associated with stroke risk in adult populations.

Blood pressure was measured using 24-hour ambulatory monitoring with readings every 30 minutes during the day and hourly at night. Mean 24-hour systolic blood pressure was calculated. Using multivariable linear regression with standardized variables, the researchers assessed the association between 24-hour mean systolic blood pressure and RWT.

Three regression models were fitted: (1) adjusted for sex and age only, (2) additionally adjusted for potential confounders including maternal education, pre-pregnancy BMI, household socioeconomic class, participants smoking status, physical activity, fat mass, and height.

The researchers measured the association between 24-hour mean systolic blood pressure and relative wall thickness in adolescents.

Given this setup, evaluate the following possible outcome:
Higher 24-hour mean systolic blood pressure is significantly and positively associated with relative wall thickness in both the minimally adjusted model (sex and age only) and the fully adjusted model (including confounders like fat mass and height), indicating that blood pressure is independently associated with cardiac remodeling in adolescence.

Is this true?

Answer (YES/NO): YES